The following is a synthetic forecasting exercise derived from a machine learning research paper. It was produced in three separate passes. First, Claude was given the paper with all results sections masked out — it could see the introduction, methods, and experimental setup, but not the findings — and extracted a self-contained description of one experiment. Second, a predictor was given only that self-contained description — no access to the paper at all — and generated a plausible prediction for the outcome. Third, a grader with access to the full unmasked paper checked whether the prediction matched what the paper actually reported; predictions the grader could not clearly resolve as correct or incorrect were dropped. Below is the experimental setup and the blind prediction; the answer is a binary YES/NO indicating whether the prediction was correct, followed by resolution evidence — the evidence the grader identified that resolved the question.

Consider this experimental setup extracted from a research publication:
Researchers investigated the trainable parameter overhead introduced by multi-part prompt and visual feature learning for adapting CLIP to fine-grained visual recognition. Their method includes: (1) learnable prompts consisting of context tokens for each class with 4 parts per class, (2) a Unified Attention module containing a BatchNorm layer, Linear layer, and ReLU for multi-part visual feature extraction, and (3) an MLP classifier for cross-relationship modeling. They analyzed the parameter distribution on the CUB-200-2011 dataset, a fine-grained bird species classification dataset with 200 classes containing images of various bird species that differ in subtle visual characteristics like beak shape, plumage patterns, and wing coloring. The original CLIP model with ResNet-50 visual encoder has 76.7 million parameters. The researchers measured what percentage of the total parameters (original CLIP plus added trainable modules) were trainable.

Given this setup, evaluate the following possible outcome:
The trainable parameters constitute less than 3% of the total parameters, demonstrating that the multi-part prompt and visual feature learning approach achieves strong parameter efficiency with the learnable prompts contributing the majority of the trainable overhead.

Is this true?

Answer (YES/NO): NO